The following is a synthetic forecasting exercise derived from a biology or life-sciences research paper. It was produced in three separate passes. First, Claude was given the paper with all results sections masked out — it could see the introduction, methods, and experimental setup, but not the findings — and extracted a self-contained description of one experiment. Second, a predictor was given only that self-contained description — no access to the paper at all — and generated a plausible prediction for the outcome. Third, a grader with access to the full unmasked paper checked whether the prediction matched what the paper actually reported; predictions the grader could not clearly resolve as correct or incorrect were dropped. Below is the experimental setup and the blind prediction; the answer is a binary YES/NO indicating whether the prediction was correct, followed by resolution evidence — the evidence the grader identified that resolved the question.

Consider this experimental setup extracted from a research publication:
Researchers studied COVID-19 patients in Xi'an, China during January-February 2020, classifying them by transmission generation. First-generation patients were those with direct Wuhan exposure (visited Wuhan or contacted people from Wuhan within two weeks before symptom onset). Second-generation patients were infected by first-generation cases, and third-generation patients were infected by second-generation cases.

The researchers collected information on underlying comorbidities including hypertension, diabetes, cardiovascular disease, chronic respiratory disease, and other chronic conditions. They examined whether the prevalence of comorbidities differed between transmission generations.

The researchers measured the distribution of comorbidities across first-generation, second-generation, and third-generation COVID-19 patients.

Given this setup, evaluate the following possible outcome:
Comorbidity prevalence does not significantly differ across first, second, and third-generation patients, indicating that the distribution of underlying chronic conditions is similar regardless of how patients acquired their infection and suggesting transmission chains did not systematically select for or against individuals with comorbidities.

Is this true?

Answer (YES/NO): NO